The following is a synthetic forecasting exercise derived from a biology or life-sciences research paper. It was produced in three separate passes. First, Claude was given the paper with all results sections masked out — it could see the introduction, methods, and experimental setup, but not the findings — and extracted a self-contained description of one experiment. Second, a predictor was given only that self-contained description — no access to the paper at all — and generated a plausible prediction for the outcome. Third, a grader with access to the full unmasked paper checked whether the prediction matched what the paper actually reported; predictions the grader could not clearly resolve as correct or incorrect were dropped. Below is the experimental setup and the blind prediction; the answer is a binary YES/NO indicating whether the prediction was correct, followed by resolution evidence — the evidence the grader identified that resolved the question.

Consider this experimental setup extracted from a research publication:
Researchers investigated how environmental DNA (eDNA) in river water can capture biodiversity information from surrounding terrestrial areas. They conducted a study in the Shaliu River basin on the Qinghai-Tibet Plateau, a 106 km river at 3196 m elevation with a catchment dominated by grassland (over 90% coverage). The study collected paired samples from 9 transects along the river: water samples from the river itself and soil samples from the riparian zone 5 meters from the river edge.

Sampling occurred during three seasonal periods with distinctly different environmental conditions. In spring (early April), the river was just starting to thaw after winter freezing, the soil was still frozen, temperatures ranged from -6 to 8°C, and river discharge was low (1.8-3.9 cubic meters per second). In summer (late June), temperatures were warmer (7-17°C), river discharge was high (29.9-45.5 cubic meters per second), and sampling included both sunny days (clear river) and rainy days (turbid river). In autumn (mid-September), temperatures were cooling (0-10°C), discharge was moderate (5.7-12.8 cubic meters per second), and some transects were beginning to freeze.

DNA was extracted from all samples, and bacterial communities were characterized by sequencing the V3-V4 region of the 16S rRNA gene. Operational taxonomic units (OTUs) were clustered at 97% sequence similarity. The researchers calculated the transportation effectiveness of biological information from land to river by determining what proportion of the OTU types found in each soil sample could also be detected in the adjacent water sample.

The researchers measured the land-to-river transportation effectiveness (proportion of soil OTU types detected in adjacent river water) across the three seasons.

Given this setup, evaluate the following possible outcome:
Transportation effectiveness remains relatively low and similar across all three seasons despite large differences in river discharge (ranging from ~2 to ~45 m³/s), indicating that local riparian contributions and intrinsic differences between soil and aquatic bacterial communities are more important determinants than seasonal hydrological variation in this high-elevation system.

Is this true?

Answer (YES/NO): NO